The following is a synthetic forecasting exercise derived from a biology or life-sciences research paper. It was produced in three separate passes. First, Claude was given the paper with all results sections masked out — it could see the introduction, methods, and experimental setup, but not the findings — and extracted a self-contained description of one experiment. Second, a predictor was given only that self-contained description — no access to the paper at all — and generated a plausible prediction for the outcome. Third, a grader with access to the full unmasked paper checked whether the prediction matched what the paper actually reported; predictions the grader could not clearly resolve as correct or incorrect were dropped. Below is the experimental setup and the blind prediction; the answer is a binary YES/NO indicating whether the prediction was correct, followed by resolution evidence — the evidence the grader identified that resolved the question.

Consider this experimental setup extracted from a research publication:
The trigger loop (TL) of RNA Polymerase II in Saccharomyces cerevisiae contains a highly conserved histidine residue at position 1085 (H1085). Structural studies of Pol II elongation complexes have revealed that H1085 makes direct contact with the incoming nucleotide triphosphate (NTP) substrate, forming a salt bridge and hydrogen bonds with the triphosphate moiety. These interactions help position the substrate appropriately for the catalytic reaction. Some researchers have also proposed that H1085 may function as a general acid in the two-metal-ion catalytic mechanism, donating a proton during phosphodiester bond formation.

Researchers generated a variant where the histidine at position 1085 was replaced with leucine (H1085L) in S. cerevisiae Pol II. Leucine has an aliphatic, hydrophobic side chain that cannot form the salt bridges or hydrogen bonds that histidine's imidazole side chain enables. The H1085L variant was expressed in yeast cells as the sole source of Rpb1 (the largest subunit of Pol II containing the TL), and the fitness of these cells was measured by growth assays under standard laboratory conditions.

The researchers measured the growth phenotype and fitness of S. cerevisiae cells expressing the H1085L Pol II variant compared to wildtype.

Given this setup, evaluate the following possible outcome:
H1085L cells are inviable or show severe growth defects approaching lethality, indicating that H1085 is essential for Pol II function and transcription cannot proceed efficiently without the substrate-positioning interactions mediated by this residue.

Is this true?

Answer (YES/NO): NO